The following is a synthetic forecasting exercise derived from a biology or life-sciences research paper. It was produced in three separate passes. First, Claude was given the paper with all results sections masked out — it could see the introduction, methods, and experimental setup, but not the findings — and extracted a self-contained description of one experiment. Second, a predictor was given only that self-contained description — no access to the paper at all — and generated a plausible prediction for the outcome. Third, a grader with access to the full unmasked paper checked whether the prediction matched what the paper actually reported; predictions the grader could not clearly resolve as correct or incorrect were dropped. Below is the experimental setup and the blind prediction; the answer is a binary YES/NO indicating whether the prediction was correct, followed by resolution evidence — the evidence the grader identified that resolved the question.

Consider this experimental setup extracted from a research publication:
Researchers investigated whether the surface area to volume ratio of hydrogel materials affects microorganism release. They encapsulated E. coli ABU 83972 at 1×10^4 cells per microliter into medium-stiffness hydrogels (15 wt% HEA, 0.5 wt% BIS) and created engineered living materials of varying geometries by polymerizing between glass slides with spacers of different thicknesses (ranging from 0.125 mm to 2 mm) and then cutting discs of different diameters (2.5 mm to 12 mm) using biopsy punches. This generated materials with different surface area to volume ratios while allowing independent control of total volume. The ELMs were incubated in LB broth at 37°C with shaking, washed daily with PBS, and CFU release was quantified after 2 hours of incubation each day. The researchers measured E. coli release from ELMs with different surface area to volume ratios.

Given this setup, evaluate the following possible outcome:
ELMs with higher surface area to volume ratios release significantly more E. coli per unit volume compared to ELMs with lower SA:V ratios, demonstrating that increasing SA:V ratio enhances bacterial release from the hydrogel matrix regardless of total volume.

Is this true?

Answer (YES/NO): YES